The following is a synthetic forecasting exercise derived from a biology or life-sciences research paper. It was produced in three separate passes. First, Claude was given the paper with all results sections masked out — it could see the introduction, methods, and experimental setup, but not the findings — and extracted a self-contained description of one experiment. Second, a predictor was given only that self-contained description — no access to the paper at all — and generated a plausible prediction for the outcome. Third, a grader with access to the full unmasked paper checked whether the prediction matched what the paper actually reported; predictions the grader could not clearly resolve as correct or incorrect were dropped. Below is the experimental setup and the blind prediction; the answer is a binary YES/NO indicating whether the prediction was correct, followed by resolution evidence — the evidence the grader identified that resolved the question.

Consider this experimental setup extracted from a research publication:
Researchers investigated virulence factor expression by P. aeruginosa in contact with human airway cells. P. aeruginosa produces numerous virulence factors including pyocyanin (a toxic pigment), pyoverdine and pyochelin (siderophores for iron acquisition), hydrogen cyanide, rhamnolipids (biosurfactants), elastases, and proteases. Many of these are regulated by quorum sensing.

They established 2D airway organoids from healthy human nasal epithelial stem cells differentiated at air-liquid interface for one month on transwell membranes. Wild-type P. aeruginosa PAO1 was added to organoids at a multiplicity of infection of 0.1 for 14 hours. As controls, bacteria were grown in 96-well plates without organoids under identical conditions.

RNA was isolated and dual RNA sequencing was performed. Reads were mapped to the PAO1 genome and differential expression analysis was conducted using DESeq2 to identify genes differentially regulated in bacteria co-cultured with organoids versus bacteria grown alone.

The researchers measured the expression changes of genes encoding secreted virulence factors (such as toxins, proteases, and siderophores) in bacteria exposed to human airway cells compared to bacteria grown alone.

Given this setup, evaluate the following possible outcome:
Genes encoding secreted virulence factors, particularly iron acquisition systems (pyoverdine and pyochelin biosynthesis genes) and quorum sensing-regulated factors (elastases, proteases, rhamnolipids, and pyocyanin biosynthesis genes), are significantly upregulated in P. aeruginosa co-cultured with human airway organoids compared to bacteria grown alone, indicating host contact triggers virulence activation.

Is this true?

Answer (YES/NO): NO